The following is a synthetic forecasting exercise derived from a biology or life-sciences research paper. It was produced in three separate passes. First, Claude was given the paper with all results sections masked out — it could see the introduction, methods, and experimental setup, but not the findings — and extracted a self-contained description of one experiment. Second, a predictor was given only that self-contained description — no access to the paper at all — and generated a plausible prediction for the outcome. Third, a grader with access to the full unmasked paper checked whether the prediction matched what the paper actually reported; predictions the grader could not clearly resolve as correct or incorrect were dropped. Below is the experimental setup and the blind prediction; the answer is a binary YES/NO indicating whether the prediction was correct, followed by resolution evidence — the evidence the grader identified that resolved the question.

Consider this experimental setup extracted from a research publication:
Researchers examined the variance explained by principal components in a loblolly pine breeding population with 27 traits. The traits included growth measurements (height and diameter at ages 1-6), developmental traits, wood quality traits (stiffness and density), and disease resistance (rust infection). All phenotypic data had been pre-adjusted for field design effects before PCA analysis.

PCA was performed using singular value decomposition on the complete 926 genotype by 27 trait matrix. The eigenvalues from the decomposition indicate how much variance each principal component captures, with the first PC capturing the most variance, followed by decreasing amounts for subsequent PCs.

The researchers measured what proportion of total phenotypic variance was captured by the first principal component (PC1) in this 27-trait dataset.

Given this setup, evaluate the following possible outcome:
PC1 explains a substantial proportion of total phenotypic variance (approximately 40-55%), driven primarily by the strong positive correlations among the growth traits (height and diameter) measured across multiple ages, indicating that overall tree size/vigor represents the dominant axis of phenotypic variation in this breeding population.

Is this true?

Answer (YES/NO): NO